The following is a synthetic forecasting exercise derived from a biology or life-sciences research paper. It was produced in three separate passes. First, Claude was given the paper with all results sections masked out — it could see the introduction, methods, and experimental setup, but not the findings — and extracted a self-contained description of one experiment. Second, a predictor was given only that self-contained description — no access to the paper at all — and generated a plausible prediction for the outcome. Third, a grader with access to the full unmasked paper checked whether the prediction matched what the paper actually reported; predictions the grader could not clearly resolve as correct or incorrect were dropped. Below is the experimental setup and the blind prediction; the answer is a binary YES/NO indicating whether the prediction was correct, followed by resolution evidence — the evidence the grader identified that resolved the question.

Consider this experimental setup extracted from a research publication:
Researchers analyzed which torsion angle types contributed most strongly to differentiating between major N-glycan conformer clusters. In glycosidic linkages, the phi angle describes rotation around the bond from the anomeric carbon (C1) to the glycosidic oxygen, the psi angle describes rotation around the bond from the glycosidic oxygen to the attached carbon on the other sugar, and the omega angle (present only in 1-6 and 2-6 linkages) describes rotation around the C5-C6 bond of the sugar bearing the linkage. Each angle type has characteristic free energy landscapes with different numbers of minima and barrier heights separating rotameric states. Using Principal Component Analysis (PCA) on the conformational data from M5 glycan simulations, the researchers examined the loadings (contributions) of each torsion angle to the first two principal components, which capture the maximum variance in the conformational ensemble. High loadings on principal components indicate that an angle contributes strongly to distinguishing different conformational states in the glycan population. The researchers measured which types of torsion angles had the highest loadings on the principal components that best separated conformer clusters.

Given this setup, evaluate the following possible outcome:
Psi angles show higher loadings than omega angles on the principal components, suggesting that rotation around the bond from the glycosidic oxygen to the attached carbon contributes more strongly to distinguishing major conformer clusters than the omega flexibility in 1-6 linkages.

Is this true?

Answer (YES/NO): NO